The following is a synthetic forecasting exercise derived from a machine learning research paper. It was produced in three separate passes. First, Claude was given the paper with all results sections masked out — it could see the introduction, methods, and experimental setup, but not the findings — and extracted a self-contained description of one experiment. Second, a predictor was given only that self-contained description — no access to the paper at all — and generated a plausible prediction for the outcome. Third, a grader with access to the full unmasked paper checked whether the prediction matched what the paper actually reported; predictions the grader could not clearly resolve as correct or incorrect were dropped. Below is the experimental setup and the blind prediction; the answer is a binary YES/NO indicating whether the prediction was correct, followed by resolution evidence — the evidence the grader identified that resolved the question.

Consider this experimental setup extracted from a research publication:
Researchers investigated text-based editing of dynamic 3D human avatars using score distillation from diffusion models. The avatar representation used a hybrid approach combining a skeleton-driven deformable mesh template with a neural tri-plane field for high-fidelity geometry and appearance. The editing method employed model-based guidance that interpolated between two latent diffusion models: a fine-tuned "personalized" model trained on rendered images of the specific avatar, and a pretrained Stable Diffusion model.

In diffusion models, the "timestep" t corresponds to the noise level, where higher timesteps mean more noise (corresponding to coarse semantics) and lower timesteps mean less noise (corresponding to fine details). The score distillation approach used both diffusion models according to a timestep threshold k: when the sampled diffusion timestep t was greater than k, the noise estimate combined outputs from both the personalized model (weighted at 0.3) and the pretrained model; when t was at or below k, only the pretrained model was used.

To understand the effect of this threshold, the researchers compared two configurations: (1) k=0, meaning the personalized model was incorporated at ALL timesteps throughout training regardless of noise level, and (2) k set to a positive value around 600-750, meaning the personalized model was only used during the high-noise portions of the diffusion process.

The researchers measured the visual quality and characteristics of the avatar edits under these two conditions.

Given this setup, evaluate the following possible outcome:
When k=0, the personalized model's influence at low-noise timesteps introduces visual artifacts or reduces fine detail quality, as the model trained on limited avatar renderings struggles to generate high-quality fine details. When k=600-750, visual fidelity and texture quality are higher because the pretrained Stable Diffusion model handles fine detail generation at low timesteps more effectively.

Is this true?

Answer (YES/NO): YES